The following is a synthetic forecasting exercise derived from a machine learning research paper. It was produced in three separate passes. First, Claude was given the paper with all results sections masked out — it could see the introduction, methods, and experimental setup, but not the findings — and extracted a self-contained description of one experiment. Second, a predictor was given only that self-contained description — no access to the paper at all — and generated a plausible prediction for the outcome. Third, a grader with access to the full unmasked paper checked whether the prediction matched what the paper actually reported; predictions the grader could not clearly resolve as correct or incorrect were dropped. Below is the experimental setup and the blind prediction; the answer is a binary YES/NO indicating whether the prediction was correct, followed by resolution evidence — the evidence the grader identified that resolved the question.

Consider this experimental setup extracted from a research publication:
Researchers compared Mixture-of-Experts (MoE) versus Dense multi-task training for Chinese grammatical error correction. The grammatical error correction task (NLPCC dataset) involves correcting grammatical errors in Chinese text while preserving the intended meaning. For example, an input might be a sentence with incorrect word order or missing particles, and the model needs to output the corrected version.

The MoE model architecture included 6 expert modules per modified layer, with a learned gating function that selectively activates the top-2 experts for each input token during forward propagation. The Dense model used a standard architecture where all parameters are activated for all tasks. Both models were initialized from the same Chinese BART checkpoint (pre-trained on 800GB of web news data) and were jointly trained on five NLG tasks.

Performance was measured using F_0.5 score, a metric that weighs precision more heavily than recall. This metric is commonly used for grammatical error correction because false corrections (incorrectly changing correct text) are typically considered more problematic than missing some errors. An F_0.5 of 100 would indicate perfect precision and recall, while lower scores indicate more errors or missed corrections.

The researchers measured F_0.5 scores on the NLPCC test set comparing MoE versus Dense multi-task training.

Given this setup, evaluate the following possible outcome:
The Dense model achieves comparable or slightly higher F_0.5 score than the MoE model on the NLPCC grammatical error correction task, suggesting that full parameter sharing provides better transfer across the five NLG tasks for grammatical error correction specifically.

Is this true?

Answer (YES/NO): YES